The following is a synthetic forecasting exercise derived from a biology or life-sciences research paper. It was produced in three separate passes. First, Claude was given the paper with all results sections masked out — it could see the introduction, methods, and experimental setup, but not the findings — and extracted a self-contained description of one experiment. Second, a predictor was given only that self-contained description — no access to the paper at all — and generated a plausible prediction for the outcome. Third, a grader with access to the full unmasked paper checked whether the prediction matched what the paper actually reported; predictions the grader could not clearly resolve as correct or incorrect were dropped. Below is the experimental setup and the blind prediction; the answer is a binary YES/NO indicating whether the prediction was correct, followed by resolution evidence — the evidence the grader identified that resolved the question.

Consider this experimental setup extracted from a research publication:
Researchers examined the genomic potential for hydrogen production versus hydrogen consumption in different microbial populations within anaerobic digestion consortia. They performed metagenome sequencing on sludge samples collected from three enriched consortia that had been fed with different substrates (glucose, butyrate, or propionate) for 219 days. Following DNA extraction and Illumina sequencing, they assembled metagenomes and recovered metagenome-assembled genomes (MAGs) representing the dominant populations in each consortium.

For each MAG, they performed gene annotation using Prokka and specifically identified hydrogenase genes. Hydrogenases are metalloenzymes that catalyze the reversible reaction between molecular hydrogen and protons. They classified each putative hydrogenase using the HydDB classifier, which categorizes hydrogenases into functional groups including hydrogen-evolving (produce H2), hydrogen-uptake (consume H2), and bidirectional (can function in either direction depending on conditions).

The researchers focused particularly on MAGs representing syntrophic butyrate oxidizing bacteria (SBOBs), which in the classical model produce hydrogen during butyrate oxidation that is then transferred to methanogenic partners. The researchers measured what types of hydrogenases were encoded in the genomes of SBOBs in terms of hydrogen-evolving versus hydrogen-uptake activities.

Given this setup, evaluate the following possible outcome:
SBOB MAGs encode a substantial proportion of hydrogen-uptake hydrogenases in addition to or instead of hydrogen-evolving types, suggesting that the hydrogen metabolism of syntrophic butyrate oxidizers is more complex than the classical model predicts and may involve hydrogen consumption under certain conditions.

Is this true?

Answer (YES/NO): NO